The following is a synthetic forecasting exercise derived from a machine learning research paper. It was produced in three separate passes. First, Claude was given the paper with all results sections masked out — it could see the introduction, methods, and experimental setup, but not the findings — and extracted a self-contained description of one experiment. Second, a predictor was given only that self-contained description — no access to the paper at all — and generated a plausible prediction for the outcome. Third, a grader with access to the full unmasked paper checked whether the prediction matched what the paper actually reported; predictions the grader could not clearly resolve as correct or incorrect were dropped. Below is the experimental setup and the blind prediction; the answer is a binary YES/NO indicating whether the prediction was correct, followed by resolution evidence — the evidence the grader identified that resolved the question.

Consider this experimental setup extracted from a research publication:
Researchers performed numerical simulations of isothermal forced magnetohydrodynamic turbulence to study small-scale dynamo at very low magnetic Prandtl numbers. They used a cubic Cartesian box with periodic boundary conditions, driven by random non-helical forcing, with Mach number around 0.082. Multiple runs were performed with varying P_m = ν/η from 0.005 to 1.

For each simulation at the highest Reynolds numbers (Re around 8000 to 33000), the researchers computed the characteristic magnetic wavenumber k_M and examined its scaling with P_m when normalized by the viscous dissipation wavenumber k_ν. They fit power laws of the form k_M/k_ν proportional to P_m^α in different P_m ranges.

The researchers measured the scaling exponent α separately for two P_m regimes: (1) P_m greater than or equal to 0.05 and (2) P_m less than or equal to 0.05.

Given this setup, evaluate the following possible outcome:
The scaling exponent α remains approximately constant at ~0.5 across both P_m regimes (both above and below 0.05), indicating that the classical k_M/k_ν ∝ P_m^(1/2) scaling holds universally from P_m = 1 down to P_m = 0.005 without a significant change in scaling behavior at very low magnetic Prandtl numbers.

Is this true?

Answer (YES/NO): NO